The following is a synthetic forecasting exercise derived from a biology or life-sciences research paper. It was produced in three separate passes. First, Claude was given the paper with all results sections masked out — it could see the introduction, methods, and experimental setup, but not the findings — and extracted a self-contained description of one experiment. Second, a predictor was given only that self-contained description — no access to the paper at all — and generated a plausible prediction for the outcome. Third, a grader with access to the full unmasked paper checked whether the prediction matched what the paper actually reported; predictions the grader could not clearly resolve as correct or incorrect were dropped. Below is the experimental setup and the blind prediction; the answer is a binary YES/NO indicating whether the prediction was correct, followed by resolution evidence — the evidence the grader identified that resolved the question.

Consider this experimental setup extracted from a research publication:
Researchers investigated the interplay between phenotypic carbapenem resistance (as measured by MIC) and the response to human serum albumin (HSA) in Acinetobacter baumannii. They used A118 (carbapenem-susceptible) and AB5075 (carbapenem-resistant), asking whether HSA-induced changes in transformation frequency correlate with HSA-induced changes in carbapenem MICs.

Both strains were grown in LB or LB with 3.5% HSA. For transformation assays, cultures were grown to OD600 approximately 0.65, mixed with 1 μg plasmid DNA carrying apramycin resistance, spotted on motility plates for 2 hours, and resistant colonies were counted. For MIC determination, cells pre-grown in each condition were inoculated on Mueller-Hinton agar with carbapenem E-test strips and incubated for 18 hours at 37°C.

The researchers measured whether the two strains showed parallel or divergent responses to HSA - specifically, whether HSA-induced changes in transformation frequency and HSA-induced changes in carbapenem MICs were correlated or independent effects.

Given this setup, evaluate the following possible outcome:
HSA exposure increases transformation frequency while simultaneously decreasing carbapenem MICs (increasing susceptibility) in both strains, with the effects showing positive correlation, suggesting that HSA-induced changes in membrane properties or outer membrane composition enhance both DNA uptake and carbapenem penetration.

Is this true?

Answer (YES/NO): NO